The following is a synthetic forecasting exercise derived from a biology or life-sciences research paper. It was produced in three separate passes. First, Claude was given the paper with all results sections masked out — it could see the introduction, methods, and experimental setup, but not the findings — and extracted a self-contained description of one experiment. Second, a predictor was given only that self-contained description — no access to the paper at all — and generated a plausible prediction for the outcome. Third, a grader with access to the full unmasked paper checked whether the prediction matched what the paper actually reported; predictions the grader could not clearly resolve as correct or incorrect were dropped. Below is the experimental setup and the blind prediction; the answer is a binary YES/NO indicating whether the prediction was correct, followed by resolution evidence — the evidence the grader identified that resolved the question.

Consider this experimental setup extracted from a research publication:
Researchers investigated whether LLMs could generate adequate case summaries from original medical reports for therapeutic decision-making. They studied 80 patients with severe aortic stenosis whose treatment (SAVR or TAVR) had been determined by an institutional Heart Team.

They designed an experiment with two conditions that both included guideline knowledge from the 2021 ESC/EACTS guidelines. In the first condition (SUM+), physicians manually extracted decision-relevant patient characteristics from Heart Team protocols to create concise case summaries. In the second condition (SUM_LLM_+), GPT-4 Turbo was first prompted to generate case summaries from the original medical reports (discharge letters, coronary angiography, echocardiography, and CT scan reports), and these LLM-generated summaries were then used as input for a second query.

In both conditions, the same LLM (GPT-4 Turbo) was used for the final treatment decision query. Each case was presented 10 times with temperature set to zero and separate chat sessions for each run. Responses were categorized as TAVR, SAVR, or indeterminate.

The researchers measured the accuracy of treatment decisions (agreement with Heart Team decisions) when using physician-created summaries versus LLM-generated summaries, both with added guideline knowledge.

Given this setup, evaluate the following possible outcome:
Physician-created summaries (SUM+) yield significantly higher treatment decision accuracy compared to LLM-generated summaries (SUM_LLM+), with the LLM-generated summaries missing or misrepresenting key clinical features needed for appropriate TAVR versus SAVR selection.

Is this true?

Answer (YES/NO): YES